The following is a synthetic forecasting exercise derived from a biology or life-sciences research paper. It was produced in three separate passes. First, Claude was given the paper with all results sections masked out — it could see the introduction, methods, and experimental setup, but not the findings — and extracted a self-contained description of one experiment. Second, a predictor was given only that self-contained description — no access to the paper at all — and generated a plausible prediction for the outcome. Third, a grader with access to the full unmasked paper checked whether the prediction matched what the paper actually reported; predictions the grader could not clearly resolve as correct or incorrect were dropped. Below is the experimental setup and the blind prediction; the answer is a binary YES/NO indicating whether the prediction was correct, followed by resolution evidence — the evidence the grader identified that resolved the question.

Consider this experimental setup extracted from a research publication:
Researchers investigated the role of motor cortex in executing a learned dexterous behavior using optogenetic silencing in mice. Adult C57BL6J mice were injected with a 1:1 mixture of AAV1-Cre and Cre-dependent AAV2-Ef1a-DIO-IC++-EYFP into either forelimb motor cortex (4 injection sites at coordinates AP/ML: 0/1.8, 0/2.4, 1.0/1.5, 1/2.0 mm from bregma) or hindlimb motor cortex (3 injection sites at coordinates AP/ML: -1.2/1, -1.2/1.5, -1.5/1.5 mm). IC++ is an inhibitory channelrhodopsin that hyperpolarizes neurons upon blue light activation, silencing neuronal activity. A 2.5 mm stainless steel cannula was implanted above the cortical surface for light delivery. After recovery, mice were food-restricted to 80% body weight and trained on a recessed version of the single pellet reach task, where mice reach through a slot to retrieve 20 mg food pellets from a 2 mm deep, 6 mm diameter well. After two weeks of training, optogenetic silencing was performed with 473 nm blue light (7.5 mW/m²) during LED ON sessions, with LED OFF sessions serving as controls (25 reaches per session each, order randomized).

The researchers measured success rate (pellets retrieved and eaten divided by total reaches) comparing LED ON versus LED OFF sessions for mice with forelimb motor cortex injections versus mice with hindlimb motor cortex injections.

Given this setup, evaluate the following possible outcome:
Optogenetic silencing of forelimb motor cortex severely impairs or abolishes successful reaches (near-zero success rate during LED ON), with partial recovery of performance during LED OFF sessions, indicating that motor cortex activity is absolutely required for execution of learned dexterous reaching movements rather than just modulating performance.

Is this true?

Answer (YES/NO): NO